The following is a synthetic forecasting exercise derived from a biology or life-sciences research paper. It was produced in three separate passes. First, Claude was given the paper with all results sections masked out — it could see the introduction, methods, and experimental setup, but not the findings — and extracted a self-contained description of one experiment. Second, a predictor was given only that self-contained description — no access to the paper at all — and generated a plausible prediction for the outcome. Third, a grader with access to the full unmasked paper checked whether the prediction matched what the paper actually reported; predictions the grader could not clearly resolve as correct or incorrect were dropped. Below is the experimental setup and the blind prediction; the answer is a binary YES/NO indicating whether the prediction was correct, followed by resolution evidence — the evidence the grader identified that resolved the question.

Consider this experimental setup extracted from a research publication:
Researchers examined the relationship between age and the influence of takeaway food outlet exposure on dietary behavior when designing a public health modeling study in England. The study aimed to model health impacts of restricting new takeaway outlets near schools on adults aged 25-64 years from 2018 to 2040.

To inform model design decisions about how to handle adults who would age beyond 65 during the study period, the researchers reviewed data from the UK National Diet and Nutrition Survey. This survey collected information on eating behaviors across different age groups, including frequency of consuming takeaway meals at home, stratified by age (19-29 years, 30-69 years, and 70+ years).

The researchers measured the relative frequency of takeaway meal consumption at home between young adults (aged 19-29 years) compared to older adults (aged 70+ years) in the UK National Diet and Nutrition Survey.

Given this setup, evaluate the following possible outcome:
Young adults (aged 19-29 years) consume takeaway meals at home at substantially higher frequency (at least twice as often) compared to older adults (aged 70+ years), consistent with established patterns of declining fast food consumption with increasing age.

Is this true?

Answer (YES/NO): YES